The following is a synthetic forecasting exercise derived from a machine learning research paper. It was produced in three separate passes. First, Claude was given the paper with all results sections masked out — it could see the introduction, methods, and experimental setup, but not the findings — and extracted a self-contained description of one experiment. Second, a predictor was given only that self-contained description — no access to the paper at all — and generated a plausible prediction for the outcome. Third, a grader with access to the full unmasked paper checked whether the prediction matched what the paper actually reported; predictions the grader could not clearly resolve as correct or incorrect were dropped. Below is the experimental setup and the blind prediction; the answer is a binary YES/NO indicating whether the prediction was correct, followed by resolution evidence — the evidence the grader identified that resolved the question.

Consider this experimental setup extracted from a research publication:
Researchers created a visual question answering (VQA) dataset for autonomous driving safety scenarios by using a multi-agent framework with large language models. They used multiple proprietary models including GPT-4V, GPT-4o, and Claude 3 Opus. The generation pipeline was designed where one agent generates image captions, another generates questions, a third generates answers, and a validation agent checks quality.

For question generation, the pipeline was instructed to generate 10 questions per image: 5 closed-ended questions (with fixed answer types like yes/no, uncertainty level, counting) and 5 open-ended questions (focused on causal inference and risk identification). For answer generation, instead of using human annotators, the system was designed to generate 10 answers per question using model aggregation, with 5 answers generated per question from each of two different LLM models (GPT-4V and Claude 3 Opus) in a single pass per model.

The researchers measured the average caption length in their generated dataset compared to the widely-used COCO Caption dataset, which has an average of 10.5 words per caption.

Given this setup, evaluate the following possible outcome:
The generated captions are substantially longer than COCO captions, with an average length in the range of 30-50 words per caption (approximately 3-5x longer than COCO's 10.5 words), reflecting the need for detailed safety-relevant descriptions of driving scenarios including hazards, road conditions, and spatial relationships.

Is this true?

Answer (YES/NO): NO